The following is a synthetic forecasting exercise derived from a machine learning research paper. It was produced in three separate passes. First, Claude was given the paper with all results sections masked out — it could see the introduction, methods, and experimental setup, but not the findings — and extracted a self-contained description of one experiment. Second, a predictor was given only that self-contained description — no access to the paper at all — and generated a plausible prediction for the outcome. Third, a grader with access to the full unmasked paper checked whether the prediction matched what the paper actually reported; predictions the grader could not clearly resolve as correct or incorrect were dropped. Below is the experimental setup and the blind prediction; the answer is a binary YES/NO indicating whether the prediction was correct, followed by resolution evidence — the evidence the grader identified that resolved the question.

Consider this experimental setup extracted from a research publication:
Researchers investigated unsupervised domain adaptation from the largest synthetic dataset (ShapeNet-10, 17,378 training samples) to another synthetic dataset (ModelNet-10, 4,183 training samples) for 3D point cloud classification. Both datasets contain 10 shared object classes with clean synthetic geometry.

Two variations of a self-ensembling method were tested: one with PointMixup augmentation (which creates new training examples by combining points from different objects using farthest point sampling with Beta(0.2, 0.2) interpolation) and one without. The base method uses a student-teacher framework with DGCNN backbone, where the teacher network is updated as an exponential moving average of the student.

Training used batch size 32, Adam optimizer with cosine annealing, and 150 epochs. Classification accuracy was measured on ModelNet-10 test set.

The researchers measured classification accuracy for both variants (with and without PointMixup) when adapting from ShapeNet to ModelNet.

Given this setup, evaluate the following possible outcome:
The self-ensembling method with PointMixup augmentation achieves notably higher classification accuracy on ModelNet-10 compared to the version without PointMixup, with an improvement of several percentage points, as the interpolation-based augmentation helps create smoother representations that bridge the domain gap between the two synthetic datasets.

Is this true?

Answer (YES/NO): NO